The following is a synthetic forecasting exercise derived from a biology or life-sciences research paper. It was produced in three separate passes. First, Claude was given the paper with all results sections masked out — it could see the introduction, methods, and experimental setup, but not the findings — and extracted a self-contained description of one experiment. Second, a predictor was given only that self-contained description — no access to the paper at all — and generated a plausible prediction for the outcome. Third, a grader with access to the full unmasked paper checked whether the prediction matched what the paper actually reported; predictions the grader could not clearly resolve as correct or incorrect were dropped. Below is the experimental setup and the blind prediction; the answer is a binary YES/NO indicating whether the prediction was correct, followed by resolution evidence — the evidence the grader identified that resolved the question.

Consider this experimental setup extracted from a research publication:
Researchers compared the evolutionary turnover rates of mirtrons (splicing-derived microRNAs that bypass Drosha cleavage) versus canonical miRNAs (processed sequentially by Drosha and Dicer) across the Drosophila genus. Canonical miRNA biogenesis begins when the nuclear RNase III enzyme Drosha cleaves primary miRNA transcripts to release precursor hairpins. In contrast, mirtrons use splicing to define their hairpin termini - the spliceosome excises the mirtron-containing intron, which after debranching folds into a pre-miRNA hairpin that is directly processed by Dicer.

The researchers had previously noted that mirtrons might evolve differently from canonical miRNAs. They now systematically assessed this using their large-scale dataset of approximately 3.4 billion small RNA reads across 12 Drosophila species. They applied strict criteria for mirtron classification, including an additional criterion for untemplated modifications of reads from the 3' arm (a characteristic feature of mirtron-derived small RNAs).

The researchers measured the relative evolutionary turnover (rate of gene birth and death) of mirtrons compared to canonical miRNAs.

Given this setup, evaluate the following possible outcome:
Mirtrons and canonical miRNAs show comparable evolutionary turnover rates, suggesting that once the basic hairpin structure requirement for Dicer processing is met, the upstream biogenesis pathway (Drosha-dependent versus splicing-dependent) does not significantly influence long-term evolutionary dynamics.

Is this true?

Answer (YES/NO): NO